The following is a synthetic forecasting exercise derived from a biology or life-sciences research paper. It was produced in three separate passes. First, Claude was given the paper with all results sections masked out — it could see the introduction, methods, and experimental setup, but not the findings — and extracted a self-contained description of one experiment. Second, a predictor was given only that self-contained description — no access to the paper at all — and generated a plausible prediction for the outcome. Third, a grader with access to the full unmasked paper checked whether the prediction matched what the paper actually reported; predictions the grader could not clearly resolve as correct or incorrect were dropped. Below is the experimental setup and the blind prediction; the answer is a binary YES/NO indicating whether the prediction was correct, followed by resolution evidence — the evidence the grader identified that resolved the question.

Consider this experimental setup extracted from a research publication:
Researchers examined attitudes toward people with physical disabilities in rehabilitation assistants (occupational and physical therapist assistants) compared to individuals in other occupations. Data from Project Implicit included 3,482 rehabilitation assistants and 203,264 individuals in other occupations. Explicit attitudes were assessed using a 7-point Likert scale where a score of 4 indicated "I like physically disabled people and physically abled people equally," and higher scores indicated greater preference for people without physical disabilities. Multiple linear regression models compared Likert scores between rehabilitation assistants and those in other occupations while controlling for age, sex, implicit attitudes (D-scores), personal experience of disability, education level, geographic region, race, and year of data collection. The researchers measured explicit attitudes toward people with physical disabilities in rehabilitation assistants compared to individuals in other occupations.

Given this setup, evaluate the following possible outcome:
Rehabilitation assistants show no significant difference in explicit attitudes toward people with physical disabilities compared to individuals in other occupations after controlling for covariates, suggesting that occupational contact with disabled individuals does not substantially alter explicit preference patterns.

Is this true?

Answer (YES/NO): NO